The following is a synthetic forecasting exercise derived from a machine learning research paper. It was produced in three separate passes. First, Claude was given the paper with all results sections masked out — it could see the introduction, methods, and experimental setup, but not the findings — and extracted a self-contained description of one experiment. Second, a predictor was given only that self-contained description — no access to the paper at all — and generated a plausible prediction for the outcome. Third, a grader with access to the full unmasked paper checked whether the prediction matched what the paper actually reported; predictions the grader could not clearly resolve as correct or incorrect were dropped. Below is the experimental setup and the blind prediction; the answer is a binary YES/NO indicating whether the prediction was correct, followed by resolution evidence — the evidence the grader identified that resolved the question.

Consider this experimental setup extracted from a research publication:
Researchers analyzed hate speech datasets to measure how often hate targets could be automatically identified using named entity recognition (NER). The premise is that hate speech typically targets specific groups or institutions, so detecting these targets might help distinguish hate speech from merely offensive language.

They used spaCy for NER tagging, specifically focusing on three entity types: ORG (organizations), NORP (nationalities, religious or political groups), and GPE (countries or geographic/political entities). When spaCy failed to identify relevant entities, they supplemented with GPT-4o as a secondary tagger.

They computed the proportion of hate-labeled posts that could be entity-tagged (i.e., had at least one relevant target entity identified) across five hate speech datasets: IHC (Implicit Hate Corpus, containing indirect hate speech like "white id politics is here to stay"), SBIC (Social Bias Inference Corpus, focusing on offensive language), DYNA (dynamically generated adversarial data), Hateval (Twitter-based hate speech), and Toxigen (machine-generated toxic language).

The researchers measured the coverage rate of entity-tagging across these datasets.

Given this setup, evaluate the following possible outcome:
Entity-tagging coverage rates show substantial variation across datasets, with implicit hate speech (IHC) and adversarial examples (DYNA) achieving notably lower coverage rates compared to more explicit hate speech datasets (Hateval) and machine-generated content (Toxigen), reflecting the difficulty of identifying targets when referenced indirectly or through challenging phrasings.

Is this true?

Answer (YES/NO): NO